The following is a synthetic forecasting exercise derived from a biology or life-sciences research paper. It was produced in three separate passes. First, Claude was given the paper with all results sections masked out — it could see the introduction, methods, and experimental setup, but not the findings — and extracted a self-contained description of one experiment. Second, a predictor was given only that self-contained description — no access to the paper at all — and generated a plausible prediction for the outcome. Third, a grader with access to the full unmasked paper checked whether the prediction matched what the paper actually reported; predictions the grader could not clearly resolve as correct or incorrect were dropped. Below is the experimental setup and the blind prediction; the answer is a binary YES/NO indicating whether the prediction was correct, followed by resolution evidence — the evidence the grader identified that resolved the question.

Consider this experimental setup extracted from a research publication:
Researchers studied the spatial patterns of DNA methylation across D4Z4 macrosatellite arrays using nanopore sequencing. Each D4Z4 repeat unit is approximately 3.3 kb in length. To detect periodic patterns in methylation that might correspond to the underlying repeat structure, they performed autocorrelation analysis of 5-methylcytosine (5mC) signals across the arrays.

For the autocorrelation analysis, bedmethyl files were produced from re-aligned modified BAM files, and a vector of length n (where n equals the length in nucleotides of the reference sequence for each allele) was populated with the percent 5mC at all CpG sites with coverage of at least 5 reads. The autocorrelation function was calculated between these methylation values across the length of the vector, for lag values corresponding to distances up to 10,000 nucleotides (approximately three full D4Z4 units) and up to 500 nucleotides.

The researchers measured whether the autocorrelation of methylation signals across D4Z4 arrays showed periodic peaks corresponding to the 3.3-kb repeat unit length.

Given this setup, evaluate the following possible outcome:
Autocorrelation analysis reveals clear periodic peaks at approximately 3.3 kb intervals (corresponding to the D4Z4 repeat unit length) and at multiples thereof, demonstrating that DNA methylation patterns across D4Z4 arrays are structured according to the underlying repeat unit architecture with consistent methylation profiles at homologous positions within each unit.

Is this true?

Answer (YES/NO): YES